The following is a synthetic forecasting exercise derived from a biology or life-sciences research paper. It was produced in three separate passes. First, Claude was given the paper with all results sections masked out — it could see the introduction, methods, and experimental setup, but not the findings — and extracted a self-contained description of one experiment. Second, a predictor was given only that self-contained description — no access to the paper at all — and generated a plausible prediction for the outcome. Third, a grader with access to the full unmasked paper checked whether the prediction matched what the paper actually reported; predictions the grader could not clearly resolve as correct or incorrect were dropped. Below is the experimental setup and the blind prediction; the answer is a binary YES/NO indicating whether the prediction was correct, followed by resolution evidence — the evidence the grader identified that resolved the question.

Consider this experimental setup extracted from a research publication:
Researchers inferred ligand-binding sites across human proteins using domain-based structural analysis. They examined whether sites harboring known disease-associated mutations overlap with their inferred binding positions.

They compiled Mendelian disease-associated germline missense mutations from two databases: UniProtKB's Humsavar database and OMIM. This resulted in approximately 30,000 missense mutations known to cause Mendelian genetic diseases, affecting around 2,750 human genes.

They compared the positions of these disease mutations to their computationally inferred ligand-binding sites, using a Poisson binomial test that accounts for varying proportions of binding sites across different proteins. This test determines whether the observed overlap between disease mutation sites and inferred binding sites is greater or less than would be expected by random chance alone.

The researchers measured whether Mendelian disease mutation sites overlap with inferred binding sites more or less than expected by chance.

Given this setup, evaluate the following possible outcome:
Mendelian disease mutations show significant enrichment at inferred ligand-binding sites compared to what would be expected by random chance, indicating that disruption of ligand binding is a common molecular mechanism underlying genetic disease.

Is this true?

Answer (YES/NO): YES